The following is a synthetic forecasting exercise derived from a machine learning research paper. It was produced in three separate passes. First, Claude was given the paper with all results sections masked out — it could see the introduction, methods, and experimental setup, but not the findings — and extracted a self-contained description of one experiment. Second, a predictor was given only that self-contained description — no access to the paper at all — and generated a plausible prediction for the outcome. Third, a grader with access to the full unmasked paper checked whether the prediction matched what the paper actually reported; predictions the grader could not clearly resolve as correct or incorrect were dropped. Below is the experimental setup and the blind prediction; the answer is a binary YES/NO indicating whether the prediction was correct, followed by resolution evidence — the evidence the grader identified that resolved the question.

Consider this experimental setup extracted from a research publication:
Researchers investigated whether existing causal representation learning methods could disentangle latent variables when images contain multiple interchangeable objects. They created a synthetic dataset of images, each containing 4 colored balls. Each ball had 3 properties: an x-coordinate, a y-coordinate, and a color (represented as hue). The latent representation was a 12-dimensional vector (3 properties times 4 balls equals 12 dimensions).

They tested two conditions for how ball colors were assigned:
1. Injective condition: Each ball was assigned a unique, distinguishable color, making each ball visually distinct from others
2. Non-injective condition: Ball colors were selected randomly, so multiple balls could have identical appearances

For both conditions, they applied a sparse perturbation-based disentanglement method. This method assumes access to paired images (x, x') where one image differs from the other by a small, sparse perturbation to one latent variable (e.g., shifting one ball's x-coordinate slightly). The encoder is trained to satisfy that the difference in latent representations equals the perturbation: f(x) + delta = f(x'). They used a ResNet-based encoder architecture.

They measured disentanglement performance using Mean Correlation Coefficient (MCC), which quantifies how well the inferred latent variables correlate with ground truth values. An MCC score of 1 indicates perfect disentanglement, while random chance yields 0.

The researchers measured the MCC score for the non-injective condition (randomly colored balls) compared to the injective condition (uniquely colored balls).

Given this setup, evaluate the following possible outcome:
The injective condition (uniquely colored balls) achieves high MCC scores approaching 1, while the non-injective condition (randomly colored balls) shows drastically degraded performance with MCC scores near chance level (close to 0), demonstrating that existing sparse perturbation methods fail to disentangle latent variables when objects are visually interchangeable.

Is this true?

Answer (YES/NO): YES